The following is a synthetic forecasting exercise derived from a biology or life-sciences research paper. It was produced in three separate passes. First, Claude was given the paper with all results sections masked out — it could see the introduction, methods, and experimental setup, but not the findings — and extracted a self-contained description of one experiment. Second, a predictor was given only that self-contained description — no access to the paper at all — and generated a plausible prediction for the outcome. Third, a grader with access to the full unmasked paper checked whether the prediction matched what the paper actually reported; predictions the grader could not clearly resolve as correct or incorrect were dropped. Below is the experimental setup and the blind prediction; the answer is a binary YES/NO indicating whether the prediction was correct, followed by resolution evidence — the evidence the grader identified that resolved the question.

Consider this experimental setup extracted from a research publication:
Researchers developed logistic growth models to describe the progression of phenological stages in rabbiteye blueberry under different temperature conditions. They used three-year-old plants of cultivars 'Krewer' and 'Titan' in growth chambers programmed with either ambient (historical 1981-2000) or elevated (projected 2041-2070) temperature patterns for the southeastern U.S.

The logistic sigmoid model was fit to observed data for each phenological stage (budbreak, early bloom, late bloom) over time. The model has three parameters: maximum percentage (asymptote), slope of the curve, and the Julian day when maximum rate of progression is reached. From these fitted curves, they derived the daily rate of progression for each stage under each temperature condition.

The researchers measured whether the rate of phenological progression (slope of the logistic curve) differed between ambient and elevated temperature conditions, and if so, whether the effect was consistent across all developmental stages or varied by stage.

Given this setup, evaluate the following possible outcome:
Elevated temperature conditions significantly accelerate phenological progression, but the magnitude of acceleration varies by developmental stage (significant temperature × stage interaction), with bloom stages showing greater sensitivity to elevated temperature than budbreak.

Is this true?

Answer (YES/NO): NO